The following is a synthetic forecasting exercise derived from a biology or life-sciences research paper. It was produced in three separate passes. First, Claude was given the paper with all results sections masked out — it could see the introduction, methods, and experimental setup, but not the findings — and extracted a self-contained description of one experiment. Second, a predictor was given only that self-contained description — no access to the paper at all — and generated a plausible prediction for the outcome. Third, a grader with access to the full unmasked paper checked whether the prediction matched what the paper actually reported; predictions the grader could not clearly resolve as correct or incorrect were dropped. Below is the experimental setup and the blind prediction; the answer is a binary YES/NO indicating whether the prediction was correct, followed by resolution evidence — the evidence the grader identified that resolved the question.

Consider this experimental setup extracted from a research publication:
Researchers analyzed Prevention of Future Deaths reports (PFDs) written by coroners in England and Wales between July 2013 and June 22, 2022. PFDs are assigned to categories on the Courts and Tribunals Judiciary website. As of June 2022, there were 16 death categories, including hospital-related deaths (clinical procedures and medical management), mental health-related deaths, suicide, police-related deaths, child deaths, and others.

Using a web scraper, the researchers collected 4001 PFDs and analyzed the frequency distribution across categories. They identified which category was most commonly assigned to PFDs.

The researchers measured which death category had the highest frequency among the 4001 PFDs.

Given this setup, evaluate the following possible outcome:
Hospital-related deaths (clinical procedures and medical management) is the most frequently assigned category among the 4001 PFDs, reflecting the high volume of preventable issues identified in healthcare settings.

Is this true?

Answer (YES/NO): YES